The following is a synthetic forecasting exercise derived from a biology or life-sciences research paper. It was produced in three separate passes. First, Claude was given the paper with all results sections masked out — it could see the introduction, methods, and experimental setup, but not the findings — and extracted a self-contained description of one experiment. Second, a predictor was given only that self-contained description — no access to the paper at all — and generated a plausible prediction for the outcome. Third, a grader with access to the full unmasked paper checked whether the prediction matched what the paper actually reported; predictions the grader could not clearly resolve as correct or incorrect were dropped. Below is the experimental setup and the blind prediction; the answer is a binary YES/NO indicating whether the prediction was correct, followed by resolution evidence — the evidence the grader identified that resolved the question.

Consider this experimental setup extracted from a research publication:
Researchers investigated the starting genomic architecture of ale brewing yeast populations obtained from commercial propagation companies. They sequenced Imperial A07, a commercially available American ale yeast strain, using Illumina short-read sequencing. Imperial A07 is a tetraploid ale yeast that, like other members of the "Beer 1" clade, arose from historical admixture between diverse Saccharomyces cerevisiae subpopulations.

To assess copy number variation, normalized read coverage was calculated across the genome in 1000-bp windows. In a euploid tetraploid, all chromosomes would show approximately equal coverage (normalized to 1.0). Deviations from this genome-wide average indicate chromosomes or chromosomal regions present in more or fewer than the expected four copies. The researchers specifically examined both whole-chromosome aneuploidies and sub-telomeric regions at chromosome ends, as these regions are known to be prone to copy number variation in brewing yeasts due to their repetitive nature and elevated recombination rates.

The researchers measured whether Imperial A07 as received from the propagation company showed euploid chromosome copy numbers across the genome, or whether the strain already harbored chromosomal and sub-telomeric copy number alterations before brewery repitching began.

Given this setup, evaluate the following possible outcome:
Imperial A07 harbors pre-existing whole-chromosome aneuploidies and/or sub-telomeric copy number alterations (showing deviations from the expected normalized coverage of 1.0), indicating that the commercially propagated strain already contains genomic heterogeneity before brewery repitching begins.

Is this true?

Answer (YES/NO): YES